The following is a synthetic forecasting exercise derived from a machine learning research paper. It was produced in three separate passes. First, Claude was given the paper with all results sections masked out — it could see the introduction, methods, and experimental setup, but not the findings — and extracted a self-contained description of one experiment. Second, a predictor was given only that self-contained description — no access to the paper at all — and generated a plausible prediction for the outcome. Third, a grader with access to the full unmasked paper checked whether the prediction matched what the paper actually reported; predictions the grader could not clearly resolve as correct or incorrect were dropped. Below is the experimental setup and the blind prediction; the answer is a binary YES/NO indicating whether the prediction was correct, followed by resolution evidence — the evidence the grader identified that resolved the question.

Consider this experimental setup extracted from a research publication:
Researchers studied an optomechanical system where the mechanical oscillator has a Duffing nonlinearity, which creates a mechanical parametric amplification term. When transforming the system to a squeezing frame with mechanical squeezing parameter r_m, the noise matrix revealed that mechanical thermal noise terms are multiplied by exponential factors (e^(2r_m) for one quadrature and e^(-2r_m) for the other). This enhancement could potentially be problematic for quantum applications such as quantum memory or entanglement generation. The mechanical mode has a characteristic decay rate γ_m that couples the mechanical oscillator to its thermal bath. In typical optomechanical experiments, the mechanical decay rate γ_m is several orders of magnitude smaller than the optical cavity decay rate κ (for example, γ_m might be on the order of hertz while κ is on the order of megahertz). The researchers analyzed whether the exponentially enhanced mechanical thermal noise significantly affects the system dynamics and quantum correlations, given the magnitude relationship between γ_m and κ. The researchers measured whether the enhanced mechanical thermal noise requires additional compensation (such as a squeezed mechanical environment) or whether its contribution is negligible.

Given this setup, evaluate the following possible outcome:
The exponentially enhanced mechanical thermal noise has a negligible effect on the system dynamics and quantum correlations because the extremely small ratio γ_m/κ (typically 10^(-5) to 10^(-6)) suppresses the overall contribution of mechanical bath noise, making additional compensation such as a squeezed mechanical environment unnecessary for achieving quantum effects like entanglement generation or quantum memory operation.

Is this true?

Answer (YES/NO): YES